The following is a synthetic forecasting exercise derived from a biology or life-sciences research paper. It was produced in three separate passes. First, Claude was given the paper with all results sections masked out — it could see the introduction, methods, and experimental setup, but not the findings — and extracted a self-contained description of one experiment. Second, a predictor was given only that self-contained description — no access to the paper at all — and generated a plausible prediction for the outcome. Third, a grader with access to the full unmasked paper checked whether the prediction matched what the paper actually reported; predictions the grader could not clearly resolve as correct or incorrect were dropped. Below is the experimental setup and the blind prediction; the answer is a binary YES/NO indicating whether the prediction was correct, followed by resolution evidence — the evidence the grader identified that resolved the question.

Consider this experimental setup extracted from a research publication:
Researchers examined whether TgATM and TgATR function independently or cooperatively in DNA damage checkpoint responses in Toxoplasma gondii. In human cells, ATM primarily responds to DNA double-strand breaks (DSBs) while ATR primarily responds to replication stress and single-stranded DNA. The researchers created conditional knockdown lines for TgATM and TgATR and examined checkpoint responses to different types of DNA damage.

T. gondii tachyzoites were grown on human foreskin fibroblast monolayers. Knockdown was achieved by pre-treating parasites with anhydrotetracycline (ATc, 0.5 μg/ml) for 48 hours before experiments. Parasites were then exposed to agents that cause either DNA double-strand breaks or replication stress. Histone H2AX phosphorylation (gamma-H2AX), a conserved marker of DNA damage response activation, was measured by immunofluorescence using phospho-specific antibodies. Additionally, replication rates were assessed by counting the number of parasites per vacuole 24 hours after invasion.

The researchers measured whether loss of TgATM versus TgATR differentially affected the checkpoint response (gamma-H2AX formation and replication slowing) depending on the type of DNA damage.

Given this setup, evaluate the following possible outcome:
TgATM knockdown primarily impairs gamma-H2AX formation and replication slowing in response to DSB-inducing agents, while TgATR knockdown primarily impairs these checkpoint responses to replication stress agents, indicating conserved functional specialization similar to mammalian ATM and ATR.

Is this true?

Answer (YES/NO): NO